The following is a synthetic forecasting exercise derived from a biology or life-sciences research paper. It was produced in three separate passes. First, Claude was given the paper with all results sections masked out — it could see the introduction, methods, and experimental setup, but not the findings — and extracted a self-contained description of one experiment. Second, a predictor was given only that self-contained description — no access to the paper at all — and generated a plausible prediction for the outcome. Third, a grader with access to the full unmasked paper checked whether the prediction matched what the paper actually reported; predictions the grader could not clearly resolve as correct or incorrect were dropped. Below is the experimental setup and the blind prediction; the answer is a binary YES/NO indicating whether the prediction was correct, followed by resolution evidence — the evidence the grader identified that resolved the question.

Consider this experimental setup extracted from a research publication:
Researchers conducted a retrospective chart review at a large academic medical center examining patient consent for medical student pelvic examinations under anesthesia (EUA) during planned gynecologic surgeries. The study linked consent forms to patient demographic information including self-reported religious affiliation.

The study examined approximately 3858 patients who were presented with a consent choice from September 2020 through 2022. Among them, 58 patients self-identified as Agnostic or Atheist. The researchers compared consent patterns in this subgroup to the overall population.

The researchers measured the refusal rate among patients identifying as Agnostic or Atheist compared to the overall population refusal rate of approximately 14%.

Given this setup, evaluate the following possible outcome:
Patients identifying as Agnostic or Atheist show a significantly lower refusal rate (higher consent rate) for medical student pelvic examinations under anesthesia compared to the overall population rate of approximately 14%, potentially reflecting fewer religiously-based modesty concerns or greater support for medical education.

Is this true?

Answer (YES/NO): YES